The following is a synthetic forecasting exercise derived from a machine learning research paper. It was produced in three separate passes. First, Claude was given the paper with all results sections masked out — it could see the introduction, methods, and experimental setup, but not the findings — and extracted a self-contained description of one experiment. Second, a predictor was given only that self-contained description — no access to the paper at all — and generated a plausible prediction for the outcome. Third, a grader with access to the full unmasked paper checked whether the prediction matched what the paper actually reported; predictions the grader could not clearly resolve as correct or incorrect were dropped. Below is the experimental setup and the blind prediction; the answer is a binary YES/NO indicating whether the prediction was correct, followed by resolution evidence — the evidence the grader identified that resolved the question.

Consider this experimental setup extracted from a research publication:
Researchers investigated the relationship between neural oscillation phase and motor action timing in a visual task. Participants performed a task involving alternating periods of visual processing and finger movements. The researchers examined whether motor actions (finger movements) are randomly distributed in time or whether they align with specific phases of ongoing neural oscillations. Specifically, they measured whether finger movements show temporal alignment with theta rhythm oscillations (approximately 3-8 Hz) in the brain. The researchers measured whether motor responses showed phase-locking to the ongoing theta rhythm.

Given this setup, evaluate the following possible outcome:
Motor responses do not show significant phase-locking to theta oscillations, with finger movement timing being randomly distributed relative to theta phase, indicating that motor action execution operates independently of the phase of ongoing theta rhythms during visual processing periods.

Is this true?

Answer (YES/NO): NO